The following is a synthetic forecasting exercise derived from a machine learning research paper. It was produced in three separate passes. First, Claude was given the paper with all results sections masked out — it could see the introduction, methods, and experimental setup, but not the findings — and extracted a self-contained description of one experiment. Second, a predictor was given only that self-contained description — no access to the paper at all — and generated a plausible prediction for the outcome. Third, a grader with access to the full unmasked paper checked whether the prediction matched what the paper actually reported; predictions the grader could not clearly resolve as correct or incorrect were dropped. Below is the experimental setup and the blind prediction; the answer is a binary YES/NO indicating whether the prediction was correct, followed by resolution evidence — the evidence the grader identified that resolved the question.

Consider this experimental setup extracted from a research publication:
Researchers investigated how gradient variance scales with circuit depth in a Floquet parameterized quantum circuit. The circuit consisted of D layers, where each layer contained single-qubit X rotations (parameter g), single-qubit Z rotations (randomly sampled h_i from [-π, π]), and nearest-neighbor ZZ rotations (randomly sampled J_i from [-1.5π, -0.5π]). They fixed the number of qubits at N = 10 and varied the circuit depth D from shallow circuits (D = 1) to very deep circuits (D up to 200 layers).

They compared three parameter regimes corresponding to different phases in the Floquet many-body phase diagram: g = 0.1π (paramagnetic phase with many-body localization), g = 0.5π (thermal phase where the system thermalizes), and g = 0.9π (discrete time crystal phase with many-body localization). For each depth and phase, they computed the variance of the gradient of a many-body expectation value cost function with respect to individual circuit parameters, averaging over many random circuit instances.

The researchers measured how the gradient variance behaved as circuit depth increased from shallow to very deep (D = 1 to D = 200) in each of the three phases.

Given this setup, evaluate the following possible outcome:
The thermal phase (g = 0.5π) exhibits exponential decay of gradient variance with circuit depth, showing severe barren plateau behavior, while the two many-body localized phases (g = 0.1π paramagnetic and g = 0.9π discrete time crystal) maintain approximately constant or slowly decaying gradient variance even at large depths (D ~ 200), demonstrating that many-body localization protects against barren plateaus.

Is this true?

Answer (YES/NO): YES